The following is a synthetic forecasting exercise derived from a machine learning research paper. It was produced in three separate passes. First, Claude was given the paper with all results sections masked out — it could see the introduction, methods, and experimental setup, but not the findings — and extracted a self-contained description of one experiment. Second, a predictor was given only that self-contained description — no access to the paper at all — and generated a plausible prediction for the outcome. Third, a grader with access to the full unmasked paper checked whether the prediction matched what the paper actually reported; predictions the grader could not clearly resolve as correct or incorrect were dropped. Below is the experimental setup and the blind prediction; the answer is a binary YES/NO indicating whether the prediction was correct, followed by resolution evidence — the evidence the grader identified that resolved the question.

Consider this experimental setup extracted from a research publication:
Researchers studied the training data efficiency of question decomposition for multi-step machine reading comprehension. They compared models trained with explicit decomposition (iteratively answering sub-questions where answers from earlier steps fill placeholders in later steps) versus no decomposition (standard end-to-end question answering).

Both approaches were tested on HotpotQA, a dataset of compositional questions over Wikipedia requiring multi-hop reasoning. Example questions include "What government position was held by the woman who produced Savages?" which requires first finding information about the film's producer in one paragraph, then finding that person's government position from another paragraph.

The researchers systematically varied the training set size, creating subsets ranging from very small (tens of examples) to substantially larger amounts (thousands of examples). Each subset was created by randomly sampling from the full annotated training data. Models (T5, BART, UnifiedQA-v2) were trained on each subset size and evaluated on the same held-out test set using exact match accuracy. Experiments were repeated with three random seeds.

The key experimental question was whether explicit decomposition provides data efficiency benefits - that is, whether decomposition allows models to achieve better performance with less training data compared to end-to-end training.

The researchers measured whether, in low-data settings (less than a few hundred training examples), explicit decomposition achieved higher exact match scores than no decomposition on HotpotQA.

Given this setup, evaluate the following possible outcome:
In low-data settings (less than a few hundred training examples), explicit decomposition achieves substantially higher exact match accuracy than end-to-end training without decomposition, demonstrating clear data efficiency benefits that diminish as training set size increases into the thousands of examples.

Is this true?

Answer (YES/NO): NO